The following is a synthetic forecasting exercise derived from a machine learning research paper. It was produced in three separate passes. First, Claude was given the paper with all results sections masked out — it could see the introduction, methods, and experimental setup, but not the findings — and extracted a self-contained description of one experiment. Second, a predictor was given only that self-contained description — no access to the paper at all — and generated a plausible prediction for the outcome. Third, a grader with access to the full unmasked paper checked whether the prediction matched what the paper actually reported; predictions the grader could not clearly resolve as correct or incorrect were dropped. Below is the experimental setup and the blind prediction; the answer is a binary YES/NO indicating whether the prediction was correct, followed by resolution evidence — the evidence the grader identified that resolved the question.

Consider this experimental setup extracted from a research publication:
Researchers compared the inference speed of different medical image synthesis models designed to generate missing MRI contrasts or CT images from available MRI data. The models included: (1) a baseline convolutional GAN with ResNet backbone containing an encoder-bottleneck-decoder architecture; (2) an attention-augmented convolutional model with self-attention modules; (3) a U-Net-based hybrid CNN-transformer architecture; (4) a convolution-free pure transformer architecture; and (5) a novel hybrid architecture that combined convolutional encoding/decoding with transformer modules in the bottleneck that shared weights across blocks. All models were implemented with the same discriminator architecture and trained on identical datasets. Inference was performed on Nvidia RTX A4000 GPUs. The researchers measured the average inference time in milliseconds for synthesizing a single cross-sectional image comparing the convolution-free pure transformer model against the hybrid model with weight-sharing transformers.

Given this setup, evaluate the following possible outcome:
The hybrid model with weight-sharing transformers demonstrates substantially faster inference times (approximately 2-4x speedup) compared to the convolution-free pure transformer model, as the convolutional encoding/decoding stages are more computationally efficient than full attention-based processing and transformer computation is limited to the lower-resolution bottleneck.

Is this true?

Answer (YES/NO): YES